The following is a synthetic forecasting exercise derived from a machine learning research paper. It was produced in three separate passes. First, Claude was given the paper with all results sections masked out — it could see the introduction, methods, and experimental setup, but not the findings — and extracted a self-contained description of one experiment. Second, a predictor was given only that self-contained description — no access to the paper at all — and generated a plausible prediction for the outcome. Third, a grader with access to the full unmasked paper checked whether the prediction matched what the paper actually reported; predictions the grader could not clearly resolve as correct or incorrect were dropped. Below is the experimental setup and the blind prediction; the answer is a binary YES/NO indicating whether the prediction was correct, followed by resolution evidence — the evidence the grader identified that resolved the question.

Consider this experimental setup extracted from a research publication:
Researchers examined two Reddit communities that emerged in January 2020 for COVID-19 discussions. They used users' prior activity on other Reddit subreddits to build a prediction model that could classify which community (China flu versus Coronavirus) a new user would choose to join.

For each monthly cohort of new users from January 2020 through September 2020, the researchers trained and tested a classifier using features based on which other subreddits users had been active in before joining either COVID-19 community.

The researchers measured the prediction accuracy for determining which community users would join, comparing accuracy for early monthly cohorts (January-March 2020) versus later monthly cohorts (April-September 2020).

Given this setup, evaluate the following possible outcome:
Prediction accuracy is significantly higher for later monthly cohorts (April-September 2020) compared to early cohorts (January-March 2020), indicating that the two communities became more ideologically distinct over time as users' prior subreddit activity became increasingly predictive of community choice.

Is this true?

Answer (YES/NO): YES